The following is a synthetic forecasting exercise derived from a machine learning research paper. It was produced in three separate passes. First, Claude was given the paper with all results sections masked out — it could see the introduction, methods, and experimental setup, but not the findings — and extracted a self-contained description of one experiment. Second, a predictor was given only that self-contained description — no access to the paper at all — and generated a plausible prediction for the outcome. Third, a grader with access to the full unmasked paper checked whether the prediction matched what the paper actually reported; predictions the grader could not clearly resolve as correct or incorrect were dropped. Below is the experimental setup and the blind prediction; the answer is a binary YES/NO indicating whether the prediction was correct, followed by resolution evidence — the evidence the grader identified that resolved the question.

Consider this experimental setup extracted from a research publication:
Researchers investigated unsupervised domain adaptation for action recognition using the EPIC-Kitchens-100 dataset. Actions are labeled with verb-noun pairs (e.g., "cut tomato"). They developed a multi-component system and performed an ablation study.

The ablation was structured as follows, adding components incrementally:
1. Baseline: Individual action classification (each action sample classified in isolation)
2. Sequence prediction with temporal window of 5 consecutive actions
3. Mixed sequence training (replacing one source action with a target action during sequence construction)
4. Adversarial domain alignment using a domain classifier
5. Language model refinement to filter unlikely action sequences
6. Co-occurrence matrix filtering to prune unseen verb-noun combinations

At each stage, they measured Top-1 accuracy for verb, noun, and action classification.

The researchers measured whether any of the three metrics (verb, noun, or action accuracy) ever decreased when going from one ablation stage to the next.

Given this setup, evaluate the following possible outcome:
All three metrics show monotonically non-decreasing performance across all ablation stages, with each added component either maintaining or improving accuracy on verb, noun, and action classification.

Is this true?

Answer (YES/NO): NO